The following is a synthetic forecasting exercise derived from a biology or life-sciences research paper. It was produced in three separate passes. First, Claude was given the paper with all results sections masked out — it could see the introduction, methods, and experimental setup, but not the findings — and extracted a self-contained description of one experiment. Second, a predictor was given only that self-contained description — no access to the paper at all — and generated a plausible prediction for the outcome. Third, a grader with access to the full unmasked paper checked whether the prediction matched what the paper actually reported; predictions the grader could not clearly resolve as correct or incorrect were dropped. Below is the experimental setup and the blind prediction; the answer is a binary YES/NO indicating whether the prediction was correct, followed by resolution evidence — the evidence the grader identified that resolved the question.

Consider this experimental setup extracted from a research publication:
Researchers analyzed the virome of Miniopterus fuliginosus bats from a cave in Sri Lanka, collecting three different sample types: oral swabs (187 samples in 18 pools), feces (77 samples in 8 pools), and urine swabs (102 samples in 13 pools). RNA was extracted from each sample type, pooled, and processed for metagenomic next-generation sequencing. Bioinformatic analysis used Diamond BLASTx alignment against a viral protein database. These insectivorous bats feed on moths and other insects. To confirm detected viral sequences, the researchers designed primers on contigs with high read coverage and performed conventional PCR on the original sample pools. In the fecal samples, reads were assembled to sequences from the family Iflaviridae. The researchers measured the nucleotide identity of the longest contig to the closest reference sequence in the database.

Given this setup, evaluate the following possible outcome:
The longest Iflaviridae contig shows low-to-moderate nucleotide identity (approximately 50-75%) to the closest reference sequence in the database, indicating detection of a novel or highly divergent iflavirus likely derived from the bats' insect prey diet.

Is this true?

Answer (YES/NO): NO